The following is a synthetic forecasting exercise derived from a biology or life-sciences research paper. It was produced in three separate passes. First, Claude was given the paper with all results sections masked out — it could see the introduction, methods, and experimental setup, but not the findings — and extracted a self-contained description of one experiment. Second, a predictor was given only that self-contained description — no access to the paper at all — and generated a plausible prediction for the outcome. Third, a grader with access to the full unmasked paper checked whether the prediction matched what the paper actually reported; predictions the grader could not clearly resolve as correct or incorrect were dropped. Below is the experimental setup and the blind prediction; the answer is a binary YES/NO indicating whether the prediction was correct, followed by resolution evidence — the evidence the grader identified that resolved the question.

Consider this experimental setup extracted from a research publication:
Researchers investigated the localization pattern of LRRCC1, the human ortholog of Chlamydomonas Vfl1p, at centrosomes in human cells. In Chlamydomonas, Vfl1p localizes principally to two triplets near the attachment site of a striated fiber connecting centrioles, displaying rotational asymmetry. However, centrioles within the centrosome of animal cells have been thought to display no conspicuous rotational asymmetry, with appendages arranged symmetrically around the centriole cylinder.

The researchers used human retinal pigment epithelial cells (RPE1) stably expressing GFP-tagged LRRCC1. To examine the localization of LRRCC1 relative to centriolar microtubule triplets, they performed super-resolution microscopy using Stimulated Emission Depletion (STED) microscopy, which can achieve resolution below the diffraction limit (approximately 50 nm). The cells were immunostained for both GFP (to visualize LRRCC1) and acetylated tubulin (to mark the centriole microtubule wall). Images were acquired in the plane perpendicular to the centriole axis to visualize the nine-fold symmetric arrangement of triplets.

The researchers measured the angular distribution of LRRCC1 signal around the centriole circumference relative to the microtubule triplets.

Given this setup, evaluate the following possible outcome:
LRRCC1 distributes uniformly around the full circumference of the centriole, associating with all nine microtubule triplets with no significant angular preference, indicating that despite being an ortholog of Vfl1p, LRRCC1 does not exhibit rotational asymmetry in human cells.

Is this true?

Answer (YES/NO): NO